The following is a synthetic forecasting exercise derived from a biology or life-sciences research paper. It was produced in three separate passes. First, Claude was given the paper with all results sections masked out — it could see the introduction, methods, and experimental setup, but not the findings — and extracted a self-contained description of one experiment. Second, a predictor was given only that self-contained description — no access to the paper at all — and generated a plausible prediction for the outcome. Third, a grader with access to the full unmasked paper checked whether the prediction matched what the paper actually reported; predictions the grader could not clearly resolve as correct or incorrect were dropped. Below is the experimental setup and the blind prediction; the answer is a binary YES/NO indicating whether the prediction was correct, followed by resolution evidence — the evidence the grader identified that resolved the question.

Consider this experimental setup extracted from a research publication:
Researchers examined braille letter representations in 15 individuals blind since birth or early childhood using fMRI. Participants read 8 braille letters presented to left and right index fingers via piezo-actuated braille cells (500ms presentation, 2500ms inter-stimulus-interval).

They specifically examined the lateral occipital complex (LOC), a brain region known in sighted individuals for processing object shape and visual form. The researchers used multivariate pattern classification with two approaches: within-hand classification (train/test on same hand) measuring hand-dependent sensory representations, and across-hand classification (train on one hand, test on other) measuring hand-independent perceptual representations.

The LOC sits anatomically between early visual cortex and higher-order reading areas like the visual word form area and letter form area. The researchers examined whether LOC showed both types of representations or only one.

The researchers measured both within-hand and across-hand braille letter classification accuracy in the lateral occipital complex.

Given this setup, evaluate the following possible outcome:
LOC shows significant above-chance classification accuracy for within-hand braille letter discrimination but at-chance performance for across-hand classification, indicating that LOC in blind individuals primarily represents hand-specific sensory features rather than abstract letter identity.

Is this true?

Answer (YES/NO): NO